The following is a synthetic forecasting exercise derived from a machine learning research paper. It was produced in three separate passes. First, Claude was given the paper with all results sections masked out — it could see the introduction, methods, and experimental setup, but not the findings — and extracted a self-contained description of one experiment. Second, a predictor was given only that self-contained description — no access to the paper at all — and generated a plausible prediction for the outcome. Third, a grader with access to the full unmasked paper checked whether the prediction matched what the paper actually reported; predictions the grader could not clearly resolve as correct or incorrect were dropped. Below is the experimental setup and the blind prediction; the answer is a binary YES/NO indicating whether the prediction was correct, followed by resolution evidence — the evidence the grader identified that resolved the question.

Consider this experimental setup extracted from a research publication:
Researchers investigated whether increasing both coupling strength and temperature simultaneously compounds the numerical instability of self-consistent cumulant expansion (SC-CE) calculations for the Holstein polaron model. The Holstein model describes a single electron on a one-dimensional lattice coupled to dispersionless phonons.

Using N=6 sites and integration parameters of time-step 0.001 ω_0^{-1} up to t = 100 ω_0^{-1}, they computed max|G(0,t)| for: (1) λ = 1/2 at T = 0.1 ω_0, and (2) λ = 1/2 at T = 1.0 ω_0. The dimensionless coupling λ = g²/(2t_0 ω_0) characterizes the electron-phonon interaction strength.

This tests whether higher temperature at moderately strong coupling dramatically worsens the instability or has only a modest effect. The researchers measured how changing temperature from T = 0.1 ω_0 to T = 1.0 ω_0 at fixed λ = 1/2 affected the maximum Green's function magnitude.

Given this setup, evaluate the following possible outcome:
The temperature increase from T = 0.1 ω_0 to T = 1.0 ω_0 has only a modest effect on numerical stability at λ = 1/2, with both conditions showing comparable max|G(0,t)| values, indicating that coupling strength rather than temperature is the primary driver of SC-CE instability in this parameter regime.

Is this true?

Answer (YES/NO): NO